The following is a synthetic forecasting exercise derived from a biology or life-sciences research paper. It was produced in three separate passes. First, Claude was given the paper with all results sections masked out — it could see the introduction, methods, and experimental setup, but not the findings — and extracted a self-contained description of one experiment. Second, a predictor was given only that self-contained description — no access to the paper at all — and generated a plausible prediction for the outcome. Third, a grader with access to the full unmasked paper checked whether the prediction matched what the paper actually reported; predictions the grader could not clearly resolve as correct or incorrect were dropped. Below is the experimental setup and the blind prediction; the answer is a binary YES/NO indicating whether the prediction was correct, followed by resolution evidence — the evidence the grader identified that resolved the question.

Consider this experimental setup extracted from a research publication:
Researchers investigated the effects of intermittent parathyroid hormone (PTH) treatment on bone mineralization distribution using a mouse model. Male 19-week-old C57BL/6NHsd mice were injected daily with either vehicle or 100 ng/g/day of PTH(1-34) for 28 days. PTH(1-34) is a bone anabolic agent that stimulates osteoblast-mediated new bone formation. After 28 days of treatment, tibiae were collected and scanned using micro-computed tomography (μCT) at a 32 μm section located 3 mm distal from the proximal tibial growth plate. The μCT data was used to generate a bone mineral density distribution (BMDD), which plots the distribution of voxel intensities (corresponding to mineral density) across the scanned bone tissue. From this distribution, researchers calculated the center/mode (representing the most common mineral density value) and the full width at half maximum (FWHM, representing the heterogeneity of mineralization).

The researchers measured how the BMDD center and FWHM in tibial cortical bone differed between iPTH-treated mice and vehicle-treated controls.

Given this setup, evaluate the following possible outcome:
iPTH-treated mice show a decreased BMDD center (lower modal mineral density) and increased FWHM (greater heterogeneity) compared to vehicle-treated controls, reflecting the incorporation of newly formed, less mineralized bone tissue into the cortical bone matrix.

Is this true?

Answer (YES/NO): NO